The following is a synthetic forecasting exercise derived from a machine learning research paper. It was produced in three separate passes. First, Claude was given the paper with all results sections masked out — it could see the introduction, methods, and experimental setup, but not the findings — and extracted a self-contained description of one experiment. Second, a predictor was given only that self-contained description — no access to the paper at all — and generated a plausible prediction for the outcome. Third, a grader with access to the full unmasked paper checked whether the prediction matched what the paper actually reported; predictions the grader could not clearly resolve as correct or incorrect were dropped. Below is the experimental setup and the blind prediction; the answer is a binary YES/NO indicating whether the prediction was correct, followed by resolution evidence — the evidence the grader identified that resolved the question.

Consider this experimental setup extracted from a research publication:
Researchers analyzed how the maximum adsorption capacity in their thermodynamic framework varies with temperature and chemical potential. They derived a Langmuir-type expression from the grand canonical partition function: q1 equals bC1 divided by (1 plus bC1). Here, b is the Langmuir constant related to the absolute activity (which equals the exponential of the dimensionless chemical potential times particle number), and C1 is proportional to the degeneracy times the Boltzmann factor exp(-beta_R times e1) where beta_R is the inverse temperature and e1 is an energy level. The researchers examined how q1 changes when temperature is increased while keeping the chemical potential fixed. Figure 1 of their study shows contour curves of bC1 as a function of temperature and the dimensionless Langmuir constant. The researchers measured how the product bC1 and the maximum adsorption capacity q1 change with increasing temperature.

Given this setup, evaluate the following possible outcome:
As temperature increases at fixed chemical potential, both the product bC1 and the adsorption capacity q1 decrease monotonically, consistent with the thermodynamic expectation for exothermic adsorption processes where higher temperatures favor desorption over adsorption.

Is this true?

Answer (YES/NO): NO